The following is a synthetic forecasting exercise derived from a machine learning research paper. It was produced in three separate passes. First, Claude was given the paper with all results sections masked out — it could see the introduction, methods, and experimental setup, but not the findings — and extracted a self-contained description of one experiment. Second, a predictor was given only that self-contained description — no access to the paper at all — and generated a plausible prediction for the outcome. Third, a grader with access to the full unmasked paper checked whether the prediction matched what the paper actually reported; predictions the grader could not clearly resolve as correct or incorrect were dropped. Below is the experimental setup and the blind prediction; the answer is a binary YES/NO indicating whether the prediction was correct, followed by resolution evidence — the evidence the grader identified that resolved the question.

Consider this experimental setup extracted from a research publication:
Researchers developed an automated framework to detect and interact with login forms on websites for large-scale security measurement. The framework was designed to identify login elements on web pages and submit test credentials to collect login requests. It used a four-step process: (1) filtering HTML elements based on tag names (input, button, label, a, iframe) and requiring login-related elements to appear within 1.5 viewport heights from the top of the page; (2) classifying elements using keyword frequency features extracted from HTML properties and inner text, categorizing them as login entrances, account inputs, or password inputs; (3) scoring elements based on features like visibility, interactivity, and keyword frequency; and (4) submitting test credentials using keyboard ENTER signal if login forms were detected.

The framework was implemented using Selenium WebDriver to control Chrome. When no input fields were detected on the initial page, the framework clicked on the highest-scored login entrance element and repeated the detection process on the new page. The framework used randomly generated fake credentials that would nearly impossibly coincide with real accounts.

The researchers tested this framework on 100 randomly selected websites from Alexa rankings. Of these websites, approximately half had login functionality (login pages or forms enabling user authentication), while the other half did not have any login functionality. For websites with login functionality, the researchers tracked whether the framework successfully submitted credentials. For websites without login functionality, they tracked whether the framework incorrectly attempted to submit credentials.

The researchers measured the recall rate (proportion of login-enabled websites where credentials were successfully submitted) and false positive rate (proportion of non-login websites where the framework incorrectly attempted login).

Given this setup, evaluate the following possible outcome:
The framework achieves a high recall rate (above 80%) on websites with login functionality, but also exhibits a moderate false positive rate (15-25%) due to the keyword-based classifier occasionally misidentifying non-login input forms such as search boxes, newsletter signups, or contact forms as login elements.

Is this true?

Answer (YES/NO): NO